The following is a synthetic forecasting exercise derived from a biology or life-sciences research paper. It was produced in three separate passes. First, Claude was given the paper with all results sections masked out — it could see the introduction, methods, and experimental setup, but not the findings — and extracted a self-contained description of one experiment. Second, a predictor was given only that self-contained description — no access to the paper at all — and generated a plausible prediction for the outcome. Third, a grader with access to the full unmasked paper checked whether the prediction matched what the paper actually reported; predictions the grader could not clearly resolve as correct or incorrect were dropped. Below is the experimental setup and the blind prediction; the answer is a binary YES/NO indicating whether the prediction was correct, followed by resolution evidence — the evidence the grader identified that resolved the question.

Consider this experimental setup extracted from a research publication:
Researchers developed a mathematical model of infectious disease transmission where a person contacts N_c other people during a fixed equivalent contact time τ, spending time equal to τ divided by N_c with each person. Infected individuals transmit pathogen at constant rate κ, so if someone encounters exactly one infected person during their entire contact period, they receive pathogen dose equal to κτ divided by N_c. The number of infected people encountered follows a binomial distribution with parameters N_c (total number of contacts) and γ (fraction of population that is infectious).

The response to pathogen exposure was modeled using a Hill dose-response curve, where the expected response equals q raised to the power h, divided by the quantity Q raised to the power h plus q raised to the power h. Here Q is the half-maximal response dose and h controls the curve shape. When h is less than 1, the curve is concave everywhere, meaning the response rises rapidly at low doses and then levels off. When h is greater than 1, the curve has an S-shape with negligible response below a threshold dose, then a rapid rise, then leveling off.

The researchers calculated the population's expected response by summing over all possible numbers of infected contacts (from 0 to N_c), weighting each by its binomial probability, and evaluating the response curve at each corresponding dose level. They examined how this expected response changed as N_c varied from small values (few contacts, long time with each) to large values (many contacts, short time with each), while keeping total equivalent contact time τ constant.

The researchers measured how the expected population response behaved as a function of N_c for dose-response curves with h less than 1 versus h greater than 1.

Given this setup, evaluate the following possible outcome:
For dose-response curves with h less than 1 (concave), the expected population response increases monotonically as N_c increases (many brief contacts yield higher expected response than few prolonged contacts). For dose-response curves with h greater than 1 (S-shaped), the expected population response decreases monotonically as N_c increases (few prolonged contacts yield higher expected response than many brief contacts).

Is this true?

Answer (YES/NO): NO